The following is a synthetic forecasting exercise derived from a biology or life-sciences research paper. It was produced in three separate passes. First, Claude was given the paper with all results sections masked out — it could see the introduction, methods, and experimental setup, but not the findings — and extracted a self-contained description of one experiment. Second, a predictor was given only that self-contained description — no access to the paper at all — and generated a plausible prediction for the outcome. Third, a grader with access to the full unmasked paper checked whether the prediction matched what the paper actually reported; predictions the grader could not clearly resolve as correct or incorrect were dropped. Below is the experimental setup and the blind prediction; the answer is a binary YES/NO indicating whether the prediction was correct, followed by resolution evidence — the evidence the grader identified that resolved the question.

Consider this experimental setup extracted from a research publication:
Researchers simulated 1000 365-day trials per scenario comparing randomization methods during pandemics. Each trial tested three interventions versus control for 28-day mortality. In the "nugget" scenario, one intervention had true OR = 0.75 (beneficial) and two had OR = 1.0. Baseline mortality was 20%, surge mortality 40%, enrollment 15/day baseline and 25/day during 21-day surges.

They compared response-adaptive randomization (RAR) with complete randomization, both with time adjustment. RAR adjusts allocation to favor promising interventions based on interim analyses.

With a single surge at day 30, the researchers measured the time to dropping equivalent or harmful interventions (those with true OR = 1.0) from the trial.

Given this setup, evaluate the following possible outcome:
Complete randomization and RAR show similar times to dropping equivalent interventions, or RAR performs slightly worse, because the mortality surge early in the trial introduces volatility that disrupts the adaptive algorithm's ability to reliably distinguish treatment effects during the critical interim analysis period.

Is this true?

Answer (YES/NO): YES